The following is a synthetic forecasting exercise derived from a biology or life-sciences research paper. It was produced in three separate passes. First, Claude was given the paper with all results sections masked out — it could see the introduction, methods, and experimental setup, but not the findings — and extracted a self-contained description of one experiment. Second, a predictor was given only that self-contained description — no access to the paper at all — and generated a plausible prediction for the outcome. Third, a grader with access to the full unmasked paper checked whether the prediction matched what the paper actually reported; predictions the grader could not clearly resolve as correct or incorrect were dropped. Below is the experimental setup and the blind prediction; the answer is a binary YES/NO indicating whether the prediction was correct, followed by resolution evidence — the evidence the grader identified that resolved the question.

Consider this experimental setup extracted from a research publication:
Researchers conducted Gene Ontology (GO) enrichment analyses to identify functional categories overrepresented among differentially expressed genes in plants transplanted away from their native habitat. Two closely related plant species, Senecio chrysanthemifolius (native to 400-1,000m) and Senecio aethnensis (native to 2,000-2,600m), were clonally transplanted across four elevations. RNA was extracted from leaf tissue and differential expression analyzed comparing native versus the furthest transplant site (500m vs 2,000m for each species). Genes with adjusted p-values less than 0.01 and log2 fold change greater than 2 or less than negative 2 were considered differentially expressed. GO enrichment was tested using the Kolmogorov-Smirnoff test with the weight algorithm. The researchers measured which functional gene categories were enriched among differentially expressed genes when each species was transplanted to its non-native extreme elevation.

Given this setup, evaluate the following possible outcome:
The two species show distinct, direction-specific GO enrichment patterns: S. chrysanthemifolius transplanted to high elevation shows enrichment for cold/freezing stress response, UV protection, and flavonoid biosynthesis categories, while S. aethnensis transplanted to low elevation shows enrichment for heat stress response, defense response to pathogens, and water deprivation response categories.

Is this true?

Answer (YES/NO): NO